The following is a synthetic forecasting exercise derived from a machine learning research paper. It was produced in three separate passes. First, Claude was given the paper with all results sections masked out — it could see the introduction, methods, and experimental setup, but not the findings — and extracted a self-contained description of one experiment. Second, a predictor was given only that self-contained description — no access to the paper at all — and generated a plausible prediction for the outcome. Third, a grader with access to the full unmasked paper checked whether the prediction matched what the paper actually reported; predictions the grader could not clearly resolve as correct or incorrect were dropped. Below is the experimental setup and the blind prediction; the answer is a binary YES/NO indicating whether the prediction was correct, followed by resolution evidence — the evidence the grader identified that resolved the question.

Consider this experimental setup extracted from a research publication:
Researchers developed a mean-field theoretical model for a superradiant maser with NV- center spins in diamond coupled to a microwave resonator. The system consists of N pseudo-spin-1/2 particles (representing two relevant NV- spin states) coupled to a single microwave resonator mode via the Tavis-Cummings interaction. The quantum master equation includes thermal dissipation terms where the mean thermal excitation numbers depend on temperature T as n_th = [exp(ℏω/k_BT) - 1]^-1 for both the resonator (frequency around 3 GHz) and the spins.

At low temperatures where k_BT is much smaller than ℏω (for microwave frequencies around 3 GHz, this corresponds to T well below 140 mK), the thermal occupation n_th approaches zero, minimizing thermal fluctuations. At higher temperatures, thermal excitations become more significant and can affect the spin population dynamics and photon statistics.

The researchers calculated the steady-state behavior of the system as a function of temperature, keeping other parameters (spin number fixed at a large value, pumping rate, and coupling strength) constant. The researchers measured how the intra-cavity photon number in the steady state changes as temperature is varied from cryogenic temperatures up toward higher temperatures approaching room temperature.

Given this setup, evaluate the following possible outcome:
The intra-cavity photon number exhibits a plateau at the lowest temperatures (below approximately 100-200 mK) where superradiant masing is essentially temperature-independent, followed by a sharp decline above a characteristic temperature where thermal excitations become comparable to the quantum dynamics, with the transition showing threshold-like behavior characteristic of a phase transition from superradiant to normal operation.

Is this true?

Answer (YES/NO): NO